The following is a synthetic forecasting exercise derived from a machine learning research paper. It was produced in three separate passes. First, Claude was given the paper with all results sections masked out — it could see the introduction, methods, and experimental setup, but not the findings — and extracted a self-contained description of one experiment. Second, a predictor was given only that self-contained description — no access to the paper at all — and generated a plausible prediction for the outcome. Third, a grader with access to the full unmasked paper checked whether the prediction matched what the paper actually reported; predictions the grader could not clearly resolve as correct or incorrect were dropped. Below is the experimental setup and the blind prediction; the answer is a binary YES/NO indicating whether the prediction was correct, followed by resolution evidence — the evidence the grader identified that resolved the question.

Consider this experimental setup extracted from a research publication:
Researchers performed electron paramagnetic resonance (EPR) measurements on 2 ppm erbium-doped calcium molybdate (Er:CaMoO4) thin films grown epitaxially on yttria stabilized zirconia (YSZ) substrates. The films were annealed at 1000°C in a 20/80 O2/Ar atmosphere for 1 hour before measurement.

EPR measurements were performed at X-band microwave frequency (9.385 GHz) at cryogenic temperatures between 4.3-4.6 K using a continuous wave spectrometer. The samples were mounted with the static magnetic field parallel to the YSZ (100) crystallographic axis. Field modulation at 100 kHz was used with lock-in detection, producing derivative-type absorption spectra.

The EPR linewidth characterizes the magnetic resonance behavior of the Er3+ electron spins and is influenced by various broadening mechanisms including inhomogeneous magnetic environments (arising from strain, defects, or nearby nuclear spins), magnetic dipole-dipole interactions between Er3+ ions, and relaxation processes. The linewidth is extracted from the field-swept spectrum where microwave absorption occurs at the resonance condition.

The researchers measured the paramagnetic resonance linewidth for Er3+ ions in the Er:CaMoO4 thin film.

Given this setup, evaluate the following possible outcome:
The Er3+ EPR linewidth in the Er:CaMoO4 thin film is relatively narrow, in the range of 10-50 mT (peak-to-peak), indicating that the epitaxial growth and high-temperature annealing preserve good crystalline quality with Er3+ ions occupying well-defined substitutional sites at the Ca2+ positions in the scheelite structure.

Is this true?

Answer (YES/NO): YES